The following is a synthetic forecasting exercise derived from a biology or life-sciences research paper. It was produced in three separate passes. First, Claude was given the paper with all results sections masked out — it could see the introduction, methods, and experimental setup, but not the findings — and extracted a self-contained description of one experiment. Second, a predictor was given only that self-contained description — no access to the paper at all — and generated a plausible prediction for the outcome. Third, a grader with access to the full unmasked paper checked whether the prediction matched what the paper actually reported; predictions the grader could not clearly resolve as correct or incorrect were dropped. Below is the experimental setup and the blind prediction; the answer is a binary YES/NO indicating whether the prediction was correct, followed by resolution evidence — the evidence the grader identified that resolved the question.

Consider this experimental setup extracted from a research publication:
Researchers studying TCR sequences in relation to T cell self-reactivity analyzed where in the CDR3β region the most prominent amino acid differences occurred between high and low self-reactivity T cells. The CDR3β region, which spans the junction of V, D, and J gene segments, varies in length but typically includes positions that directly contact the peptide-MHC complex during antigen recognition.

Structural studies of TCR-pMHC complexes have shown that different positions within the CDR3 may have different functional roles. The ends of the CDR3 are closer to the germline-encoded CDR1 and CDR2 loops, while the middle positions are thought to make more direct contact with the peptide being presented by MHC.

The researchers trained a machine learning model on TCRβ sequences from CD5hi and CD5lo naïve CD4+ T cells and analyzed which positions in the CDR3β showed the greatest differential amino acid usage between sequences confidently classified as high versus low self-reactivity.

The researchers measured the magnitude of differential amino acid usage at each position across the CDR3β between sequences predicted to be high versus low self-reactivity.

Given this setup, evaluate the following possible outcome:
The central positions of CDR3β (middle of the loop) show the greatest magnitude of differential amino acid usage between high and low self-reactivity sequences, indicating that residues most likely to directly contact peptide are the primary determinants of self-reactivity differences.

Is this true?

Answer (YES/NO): YES